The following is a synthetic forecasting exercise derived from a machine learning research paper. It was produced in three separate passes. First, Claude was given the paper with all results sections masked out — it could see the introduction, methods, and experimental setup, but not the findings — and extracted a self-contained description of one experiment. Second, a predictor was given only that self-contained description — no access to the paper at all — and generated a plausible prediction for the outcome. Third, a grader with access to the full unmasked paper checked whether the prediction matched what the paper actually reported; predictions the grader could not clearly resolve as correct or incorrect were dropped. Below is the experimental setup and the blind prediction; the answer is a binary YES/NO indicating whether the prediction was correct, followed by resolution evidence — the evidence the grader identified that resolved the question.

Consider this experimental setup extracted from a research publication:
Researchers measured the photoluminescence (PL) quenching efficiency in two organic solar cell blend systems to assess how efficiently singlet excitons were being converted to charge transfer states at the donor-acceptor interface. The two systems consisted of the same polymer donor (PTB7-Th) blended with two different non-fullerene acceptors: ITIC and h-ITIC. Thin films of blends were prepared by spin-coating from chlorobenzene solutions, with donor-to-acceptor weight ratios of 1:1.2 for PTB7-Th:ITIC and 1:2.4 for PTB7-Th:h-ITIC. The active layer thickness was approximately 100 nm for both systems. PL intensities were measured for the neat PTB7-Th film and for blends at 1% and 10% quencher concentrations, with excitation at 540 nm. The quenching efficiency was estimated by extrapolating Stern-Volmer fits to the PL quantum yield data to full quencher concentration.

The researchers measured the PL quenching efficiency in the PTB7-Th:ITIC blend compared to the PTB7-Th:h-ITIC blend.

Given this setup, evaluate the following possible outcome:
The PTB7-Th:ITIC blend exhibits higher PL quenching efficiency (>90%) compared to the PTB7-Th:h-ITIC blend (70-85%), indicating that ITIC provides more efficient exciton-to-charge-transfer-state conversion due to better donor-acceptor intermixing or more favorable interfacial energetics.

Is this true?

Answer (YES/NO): NO